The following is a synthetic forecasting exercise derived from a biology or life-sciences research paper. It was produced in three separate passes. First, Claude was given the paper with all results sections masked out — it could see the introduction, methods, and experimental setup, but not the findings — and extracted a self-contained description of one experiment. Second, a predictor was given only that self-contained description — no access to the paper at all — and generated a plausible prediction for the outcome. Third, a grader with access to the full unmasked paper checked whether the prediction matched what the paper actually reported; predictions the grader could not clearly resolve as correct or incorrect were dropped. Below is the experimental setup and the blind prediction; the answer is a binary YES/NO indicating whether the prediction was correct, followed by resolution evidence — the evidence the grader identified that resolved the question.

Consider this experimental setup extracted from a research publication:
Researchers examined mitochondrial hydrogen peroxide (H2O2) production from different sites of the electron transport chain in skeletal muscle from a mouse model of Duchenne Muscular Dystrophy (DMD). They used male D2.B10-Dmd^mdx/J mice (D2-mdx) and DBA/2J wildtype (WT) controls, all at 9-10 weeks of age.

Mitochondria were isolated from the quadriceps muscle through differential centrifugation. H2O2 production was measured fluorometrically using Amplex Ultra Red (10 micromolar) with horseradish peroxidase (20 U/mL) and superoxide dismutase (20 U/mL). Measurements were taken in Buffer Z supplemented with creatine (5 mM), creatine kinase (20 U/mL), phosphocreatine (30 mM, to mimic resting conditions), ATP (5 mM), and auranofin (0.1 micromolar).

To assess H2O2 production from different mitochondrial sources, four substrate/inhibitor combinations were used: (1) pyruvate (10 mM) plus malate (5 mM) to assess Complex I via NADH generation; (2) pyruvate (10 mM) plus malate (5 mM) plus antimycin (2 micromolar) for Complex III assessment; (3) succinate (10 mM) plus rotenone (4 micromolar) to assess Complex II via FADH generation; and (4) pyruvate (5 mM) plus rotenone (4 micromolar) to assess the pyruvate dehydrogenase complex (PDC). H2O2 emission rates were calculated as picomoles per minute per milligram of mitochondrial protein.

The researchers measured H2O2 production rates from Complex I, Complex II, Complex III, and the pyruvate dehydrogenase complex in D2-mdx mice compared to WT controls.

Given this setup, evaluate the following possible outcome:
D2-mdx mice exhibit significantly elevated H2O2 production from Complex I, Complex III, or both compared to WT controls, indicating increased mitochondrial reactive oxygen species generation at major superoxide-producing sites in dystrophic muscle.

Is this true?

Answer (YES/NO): NO